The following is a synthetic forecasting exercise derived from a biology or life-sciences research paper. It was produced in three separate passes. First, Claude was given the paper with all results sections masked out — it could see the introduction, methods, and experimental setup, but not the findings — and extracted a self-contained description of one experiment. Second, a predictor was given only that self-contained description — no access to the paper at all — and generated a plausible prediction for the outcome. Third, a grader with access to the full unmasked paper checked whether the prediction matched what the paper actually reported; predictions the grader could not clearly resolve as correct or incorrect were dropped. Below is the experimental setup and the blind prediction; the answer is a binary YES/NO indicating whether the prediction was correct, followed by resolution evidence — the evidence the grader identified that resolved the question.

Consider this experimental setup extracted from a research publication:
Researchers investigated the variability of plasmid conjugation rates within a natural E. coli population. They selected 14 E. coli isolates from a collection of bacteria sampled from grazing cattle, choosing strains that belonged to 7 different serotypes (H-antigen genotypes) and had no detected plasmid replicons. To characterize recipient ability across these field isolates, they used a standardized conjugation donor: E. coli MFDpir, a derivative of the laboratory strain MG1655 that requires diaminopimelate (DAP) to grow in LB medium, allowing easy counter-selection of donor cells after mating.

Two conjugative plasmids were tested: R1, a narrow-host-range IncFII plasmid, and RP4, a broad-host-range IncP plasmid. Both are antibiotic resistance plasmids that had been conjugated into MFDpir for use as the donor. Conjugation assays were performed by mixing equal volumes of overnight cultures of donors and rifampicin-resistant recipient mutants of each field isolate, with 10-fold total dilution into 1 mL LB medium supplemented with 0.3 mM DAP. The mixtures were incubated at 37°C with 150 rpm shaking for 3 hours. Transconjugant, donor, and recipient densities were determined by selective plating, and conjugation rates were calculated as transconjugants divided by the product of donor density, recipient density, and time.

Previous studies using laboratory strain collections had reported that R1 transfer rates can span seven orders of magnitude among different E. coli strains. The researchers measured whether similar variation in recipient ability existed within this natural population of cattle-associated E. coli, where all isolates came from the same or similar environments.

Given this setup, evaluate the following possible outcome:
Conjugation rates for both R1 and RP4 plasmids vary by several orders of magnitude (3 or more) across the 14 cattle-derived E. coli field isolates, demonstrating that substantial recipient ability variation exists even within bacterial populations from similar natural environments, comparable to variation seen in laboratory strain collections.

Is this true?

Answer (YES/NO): YES